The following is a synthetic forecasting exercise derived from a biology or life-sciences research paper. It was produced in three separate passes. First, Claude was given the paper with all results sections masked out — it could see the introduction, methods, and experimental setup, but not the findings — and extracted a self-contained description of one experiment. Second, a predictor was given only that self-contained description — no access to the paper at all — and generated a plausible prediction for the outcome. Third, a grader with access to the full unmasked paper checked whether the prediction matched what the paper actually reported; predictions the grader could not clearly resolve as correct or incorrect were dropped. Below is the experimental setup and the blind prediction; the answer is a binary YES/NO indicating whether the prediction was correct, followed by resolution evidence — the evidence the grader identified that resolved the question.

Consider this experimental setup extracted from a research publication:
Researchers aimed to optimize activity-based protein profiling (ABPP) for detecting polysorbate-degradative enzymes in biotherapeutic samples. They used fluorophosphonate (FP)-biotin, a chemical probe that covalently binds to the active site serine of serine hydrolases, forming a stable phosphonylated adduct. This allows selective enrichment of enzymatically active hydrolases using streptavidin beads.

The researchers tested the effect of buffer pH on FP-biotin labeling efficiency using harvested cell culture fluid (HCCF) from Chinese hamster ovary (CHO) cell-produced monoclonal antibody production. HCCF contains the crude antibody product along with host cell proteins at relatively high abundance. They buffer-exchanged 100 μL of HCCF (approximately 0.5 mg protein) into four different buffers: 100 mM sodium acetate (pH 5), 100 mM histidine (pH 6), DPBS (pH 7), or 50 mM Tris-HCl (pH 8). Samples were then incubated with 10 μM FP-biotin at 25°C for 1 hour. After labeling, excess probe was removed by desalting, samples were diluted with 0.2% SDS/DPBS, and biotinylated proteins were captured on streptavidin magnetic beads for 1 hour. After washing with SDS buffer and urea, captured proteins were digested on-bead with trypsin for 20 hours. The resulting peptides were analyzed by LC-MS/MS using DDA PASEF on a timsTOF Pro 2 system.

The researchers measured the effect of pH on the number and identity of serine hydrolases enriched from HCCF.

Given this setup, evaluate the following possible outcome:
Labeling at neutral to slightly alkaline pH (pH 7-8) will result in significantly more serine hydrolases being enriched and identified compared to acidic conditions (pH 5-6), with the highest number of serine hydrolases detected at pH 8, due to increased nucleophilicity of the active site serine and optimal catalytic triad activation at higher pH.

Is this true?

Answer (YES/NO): NO